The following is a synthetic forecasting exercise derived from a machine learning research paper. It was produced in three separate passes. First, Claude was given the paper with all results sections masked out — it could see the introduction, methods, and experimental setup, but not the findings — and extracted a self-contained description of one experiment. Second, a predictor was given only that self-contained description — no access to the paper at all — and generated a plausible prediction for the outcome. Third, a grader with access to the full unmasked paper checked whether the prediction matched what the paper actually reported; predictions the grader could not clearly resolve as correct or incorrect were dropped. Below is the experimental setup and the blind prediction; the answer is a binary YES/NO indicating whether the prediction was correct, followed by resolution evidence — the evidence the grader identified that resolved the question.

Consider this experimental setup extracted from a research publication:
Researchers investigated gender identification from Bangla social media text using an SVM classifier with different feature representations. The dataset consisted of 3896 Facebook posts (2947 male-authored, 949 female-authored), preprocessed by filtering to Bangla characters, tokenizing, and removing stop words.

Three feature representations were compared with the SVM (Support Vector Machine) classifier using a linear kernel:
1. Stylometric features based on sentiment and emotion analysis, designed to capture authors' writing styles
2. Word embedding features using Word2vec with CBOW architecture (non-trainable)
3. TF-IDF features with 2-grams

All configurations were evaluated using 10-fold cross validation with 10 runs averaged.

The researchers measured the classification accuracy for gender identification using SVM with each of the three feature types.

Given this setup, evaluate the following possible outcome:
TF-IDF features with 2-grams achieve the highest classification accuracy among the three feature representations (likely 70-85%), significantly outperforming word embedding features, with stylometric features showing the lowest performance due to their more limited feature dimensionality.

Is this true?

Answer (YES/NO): NO